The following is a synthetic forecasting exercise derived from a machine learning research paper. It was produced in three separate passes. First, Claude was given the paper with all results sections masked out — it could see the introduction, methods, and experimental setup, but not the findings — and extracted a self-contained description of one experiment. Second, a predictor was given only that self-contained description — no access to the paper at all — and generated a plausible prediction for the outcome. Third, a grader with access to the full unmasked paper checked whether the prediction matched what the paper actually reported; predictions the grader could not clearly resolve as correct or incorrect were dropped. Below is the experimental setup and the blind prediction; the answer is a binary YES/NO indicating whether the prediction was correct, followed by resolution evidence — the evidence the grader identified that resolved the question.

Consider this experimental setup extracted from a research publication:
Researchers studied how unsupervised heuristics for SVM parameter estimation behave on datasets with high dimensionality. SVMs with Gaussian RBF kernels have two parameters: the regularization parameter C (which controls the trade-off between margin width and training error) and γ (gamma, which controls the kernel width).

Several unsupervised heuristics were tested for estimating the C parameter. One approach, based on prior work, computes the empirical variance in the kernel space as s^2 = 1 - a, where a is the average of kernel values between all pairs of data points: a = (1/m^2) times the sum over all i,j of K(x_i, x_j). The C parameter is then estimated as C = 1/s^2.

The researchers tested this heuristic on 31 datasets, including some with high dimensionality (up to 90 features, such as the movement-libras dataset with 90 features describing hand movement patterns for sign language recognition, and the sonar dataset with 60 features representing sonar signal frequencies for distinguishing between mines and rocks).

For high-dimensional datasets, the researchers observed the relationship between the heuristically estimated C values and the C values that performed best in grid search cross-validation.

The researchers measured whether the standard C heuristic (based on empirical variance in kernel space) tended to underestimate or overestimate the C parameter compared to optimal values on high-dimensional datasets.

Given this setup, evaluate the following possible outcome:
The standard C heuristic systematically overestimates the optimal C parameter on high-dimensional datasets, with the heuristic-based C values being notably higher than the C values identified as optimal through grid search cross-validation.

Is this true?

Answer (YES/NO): NO